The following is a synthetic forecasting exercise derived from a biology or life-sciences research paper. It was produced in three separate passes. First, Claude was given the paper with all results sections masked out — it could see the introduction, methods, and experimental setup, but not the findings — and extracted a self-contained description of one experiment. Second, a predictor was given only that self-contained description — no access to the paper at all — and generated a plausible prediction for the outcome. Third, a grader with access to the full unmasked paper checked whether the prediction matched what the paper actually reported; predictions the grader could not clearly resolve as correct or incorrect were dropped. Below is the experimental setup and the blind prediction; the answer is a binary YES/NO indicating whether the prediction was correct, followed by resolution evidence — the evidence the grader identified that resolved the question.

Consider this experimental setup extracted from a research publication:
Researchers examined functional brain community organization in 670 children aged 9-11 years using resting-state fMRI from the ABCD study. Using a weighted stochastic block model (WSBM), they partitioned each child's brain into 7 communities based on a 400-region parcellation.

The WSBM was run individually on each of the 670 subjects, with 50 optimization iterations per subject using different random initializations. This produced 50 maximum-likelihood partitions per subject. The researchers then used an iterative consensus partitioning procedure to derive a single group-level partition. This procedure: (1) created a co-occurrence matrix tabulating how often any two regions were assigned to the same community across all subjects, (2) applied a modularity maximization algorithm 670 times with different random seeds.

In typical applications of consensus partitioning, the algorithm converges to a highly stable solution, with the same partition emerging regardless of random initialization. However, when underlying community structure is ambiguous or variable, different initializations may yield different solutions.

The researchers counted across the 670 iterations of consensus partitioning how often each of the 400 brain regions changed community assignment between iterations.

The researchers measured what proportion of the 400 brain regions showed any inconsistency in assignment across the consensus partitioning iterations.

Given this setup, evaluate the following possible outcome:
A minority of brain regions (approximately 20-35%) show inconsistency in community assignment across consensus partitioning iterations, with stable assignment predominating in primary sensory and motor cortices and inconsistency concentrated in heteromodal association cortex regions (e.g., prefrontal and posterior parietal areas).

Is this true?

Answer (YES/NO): NO